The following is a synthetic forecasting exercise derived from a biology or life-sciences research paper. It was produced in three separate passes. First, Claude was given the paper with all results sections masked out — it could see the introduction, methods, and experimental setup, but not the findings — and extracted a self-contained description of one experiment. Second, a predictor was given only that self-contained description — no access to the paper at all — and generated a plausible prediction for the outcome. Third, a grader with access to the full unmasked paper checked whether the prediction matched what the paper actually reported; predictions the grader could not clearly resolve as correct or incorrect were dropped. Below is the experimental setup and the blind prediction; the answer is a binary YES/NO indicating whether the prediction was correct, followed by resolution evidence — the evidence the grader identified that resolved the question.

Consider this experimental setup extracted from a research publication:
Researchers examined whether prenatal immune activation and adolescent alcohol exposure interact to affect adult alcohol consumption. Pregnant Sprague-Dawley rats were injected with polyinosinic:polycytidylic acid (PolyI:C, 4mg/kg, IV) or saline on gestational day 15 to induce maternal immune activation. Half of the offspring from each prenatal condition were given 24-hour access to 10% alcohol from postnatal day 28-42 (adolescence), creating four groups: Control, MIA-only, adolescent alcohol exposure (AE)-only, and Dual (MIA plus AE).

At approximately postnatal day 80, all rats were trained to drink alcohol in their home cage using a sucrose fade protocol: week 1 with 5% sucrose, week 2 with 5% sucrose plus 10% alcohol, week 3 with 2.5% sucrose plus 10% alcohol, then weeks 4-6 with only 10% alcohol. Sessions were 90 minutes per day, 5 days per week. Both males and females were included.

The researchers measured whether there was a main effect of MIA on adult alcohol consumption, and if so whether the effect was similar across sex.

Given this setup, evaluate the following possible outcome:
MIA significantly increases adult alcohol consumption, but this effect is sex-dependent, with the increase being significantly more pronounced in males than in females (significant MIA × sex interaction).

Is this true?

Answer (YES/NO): NO